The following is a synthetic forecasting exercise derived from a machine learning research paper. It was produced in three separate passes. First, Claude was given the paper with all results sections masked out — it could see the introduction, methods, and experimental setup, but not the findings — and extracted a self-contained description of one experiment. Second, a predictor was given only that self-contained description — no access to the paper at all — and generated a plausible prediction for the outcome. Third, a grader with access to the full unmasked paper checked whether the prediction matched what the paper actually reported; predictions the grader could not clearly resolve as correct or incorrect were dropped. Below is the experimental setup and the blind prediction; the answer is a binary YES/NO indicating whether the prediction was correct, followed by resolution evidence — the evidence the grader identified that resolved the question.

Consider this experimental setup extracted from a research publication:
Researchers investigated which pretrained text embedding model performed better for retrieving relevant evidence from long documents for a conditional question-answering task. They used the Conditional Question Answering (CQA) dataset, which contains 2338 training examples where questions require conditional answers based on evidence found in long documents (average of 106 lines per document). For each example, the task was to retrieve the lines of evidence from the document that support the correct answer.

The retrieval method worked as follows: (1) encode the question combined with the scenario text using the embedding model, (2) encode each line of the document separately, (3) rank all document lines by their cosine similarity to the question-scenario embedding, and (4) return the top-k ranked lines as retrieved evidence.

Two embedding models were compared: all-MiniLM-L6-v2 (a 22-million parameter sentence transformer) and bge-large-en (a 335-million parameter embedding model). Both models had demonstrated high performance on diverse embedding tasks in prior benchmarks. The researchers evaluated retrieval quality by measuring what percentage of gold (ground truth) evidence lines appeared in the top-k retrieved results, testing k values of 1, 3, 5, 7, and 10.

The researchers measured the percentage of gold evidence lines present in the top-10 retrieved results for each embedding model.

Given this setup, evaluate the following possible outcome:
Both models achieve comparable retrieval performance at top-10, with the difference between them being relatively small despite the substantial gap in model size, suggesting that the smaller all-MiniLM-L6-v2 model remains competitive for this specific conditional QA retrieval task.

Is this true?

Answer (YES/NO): YES